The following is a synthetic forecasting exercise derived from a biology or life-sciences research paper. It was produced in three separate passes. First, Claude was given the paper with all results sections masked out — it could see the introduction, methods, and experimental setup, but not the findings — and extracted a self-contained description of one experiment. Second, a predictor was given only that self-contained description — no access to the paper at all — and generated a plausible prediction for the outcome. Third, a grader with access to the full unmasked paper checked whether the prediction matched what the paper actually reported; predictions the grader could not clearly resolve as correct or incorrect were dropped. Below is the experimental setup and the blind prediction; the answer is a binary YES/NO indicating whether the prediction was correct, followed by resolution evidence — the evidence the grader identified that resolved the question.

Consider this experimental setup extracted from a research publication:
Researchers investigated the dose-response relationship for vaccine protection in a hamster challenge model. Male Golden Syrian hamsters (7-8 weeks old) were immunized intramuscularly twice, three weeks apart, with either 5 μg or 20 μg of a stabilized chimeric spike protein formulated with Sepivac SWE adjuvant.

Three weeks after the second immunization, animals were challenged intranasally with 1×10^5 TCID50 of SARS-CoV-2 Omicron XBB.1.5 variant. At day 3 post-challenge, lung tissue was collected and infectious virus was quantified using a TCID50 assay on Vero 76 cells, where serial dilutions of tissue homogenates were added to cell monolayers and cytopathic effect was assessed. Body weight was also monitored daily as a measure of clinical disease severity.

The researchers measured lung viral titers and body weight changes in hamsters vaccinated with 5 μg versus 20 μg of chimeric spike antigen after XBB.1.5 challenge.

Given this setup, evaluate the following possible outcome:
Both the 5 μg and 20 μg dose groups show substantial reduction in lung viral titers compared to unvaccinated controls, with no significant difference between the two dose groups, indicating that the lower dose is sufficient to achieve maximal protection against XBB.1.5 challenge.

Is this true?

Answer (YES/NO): NO